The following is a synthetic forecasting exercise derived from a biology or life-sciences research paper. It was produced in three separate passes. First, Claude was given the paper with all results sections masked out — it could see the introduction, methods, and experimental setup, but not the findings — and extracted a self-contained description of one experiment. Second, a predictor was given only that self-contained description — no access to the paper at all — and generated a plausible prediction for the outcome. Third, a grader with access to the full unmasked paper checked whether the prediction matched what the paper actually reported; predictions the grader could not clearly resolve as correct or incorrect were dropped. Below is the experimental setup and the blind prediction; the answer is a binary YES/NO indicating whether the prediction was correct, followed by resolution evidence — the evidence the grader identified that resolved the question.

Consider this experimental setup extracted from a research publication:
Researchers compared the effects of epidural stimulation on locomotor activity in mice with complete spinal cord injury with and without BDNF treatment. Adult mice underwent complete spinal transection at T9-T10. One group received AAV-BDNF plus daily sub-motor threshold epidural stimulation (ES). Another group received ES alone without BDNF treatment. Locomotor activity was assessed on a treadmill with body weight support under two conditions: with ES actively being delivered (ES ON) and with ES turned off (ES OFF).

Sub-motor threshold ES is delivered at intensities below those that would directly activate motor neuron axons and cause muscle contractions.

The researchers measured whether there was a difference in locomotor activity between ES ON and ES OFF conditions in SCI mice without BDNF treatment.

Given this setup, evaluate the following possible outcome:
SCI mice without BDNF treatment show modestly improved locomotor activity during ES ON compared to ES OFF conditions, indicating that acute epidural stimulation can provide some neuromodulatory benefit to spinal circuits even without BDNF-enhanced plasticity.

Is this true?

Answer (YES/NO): NO